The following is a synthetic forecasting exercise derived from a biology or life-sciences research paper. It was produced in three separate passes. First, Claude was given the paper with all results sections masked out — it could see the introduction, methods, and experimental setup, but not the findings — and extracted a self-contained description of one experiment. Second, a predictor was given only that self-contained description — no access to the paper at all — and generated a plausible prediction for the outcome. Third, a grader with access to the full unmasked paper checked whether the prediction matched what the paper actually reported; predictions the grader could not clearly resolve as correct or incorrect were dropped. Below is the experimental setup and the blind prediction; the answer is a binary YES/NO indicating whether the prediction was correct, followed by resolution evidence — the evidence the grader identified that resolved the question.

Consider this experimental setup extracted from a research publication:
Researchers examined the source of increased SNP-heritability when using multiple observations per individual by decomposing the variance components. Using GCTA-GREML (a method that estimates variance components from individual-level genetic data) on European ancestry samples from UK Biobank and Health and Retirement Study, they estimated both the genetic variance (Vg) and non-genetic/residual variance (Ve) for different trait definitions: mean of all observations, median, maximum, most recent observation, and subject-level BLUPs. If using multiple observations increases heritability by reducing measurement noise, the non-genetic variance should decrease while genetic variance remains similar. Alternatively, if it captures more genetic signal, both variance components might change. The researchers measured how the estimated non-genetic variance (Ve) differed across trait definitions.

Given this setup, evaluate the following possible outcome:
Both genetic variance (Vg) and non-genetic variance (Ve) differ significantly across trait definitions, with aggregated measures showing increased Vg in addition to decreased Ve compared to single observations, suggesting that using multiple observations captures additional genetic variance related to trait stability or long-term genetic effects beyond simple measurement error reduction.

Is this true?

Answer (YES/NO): NO